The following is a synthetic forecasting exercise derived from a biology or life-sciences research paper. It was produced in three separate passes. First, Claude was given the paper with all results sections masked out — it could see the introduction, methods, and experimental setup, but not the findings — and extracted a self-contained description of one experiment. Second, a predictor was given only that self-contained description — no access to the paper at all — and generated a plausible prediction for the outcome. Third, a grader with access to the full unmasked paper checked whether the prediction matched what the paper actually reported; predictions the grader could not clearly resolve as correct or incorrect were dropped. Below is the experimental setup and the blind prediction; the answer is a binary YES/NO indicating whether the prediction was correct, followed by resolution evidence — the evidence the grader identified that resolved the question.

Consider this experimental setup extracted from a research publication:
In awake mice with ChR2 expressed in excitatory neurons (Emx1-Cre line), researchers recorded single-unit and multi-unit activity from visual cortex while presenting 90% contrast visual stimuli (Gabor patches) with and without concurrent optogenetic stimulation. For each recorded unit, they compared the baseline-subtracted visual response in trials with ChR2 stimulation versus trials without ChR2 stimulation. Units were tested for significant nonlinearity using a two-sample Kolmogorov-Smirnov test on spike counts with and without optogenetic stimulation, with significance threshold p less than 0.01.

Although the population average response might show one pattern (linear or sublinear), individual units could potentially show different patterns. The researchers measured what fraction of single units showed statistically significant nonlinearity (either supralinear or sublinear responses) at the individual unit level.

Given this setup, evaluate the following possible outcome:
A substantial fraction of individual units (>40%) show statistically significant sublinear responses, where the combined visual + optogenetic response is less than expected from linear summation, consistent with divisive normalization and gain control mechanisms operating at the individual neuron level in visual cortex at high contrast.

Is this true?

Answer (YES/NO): NO